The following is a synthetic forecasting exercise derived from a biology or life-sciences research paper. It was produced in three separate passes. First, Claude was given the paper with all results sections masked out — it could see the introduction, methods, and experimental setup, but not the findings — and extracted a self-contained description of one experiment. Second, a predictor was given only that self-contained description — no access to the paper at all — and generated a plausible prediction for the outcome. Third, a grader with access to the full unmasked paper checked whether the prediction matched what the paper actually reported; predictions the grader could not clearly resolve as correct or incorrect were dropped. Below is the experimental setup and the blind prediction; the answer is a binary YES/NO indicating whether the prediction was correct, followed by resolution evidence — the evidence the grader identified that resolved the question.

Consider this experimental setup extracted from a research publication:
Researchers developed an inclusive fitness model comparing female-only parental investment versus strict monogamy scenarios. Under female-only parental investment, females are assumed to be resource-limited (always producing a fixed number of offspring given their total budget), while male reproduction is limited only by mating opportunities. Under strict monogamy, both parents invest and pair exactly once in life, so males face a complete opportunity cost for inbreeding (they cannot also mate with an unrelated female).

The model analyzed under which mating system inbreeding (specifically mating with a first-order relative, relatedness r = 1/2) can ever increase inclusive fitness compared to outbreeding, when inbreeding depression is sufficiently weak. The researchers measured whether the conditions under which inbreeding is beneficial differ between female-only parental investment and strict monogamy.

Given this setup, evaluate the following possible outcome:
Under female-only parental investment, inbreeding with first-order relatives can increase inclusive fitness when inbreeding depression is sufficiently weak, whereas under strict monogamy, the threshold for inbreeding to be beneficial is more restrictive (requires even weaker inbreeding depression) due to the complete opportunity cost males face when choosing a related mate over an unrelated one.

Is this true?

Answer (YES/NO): NO